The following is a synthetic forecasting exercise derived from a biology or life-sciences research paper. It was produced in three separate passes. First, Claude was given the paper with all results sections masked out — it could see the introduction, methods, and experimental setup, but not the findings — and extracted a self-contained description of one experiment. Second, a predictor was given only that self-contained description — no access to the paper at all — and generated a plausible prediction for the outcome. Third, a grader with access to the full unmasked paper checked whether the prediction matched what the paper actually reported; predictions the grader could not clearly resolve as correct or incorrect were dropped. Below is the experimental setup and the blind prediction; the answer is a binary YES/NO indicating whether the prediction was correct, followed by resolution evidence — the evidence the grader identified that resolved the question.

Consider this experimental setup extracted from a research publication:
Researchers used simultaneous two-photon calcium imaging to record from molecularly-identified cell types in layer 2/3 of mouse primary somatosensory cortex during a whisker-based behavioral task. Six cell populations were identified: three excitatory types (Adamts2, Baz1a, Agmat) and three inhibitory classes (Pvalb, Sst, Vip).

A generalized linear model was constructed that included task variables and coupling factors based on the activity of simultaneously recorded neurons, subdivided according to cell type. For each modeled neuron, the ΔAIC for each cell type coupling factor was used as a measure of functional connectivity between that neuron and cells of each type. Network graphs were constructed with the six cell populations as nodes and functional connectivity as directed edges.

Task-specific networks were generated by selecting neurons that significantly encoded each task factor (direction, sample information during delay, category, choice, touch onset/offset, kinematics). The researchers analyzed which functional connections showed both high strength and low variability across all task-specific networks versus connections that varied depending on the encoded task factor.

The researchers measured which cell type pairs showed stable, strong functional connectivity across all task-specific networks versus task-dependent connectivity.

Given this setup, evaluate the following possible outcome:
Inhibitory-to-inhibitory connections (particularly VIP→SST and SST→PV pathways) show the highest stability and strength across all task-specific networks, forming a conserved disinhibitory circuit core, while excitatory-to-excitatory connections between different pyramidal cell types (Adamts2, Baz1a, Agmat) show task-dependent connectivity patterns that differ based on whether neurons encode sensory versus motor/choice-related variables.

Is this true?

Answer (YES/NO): NO